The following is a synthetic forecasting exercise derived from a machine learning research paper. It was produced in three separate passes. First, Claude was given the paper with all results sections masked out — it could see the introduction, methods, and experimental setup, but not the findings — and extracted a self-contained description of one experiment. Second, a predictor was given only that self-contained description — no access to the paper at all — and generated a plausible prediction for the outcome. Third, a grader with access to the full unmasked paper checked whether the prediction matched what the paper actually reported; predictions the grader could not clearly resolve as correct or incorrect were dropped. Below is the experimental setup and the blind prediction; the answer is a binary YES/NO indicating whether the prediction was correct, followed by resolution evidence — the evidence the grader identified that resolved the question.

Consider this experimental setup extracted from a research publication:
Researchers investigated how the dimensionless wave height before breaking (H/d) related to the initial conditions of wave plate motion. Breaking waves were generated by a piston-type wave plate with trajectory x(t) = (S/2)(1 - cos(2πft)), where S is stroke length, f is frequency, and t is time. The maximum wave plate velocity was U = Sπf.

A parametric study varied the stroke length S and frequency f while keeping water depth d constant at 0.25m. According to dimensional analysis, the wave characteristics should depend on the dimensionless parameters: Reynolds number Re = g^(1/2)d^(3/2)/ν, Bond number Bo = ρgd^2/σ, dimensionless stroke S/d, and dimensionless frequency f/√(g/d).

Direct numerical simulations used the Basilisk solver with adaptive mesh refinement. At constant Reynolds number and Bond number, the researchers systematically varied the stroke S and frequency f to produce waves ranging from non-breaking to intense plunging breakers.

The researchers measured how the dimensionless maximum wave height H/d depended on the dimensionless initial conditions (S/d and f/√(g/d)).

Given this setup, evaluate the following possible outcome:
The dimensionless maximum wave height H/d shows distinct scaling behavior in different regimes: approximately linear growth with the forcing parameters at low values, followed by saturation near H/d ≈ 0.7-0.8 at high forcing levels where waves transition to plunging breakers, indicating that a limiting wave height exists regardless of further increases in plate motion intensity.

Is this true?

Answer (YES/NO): NO